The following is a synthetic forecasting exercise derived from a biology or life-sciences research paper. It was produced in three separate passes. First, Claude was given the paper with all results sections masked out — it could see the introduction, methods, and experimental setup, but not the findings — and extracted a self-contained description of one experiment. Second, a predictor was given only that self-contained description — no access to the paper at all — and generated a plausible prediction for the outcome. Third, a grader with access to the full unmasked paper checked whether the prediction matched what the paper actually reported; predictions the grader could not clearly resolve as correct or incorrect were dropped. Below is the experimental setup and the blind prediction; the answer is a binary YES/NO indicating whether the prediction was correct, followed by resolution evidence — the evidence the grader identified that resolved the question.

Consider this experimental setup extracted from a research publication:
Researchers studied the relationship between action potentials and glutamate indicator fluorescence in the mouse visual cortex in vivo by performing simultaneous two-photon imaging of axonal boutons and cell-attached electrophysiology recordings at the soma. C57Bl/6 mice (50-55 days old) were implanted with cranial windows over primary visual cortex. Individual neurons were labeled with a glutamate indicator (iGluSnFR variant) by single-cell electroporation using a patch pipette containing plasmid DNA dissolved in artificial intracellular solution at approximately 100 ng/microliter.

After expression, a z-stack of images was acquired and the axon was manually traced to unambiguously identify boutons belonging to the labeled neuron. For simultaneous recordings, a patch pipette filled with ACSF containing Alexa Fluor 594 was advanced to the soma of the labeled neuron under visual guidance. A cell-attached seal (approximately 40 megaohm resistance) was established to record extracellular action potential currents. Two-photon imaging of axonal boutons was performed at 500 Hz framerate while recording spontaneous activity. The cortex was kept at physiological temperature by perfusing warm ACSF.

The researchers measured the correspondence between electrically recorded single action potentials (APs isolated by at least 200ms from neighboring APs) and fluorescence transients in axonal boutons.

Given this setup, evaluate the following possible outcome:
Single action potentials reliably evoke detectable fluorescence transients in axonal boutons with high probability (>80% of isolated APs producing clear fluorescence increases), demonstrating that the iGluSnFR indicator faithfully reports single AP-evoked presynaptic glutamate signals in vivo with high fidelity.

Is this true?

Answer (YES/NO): NO